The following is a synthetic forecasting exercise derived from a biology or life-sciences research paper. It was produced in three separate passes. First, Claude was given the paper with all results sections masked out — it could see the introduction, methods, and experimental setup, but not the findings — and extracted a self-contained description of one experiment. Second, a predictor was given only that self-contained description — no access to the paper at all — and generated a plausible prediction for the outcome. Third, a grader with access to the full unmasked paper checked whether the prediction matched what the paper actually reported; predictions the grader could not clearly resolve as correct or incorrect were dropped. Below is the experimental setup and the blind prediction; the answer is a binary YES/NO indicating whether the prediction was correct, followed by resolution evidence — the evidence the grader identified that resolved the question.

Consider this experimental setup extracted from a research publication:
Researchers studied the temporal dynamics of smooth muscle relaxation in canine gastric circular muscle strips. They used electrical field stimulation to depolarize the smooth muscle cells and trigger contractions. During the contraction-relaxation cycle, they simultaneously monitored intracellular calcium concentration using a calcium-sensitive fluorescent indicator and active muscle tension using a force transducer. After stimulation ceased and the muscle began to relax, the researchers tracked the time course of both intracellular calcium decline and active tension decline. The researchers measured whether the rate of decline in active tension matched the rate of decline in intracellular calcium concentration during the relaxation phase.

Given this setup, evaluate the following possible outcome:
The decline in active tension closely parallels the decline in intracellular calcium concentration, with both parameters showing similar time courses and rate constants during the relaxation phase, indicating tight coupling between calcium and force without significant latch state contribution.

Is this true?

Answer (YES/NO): NO